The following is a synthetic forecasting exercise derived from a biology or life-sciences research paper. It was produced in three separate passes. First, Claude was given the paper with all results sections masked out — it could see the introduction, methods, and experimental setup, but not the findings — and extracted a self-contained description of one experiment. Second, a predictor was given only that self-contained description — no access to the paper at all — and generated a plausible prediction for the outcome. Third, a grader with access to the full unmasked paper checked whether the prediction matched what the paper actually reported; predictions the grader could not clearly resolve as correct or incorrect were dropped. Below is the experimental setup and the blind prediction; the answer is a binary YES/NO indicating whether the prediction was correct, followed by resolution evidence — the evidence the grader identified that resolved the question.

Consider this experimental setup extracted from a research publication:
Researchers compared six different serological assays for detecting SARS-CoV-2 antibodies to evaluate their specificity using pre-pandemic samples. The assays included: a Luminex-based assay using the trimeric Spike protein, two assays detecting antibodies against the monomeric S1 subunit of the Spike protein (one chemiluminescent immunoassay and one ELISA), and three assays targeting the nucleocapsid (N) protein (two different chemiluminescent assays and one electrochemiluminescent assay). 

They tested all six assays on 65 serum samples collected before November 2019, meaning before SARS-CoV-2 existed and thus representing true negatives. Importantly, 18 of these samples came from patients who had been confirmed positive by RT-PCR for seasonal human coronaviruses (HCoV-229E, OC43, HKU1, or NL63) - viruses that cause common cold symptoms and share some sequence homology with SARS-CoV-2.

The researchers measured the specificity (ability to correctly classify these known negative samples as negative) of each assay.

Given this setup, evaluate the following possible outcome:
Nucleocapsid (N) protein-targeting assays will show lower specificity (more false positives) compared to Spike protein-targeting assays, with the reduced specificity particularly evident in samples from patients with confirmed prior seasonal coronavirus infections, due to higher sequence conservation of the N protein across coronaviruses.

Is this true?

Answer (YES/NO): NO